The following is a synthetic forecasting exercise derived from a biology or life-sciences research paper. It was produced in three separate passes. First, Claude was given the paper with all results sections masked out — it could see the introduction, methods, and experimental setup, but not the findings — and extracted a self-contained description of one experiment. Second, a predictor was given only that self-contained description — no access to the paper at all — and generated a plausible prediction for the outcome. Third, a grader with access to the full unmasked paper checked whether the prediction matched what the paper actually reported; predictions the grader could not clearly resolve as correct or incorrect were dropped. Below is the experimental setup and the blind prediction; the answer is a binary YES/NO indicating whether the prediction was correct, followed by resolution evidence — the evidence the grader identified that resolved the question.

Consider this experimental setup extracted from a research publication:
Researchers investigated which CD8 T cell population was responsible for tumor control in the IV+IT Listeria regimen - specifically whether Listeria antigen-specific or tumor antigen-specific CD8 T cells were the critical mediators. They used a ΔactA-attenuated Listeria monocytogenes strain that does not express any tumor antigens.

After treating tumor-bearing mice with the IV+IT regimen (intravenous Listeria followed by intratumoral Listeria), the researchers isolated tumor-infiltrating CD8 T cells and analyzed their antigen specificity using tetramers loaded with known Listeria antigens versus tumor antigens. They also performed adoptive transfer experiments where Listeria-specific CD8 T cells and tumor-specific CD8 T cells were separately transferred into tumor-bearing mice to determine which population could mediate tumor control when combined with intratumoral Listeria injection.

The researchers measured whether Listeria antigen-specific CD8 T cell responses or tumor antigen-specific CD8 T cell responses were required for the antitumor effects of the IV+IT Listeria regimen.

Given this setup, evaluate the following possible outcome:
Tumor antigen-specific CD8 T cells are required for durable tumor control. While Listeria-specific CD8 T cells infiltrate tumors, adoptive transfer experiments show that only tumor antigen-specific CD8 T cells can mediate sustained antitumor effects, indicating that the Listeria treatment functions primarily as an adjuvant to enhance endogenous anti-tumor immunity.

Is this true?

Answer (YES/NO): NO